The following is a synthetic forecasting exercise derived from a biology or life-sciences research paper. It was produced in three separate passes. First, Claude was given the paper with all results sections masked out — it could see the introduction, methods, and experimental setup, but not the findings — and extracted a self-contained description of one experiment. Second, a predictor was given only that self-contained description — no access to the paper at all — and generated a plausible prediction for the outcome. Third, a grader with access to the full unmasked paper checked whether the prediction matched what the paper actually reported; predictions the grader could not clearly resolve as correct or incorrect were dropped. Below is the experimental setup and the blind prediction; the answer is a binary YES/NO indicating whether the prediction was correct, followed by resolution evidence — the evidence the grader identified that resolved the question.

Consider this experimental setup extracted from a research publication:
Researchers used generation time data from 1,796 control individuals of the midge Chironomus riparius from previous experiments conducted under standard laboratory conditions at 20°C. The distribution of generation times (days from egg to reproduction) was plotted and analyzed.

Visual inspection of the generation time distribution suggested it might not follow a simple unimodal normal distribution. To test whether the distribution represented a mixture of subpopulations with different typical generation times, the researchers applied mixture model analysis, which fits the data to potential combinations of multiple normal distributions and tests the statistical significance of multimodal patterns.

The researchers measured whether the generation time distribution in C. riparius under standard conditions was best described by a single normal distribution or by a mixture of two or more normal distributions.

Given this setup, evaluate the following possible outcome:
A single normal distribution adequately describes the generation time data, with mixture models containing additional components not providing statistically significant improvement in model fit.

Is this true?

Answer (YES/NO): NO